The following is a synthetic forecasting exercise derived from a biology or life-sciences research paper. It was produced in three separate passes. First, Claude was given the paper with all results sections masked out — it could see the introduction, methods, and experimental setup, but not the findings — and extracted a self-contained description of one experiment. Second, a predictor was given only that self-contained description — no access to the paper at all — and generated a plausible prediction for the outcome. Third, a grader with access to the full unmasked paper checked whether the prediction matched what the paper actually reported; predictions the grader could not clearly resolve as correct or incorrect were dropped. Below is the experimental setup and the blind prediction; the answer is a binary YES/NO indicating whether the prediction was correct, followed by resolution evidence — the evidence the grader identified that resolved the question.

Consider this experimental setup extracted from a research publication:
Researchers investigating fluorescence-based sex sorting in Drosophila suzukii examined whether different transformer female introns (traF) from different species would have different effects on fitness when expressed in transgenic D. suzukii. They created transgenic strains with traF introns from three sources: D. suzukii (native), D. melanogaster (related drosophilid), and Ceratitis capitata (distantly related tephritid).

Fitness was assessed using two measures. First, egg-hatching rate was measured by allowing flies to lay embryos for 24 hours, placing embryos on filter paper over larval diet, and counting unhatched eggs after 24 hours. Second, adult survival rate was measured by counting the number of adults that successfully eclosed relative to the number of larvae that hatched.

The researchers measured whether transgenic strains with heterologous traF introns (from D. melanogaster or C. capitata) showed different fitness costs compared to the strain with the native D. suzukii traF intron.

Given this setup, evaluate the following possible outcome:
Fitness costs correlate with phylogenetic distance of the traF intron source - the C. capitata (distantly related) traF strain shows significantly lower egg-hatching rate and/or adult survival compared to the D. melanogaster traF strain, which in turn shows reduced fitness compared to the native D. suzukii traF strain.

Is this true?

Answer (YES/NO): NO